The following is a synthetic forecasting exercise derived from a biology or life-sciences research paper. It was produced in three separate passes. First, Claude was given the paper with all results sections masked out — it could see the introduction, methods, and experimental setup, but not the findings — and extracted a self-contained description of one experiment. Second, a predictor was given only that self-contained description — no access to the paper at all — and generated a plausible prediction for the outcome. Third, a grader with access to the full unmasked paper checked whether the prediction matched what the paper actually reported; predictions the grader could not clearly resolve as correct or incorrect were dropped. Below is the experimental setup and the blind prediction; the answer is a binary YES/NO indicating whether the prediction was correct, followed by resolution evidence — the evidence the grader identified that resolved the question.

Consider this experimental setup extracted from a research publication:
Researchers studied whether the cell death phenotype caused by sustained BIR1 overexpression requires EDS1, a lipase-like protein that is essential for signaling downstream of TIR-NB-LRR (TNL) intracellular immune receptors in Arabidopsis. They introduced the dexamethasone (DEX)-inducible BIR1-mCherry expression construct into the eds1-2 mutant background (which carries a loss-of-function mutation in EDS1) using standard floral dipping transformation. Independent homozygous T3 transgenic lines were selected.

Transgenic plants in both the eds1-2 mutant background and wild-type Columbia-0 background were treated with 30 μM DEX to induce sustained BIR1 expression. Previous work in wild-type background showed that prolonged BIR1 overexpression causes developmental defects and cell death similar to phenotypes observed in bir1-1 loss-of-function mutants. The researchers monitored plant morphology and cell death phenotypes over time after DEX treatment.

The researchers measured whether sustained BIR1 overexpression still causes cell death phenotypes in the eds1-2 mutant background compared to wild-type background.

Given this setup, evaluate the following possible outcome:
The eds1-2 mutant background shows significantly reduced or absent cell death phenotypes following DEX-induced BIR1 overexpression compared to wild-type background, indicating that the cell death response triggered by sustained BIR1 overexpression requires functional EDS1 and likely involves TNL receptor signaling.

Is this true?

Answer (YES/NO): YES